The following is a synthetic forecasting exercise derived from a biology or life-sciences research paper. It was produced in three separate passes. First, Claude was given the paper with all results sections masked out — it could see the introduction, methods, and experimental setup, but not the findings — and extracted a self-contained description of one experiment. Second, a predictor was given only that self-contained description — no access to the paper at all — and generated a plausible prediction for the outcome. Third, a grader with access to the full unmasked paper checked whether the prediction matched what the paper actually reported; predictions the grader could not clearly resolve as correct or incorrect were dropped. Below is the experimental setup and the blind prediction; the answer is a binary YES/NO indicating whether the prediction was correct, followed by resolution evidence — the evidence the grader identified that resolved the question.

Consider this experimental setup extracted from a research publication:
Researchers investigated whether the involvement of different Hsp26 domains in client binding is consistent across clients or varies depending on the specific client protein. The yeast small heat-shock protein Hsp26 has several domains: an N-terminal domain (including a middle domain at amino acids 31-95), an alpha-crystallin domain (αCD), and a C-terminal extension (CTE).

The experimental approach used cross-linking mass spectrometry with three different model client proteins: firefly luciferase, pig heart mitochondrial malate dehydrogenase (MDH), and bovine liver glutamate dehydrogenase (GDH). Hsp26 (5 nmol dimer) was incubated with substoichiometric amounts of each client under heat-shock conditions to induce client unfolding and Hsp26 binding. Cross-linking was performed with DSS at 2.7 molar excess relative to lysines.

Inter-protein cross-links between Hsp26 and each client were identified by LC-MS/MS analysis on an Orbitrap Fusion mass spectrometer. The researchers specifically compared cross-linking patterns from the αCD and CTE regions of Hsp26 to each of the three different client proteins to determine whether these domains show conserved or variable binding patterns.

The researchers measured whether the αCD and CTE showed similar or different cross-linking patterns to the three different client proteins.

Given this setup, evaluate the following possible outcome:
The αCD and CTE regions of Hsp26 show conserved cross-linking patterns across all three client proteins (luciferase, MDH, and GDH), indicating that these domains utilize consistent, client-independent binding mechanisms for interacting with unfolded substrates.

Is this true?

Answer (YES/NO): NO